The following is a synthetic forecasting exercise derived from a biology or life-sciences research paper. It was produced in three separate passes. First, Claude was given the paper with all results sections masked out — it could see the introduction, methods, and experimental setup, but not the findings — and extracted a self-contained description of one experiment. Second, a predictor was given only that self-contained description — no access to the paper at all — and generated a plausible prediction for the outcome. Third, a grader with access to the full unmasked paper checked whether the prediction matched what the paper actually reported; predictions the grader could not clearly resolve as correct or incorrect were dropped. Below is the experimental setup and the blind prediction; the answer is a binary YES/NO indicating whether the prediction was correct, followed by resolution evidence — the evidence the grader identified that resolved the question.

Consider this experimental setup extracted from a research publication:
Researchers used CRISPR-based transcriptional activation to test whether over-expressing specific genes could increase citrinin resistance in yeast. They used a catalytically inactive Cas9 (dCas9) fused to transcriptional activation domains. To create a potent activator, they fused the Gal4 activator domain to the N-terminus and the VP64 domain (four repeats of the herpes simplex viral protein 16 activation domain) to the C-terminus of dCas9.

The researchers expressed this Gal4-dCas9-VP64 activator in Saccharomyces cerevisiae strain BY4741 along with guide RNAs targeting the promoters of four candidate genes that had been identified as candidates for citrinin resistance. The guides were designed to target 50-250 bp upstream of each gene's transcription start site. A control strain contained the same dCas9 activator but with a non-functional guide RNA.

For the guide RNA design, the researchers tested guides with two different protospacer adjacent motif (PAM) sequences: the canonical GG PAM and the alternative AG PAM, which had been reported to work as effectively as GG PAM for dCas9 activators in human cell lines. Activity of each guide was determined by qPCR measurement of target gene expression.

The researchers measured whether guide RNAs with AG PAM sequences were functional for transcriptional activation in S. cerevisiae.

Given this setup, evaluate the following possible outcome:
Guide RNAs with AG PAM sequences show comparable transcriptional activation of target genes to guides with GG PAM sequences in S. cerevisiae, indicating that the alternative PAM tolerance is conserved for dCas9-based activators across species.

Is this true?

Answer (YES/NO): NO